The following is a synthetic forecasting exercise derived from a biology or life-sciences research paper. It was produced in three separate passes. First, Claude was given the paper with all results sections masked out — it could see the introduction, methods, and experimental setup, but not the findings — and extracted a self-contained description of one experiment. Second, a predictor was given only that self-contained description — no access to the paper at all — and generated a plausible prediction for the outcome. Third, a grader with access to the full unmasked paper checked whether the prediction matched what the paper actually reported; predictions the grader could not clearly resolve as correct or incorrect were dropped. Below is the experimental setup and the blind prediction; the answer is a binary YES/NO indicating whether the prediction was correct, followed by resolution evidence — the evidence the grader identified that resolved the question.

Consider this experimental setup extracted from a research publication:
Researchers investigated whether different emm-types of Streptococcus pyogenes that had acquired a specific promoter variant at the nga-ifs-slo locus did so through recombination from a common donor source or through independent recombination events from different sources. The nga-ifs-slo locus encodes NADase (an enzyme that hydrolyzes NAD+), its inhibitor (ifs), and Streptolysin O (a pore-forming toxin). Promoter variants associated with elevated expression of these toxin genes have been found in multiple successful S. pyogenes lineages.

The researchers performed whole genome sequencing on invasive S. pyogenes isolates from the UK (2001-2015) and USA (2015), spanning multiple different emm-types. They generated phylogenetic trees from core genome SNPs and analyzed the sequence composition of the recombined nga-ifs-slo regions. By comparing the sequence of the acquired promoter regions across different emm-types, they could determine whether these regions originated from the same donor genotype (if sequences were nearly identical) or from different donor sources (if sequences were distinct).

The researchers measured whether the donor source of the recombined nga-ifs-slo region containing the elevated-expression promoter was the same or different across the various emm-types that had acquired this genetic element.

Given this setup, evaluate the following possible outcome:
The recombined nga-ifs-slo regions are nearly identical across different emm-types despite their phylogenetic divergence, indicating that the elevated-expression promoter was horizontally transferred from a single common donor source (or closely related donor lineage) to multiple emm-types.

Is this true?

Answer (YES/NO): NO